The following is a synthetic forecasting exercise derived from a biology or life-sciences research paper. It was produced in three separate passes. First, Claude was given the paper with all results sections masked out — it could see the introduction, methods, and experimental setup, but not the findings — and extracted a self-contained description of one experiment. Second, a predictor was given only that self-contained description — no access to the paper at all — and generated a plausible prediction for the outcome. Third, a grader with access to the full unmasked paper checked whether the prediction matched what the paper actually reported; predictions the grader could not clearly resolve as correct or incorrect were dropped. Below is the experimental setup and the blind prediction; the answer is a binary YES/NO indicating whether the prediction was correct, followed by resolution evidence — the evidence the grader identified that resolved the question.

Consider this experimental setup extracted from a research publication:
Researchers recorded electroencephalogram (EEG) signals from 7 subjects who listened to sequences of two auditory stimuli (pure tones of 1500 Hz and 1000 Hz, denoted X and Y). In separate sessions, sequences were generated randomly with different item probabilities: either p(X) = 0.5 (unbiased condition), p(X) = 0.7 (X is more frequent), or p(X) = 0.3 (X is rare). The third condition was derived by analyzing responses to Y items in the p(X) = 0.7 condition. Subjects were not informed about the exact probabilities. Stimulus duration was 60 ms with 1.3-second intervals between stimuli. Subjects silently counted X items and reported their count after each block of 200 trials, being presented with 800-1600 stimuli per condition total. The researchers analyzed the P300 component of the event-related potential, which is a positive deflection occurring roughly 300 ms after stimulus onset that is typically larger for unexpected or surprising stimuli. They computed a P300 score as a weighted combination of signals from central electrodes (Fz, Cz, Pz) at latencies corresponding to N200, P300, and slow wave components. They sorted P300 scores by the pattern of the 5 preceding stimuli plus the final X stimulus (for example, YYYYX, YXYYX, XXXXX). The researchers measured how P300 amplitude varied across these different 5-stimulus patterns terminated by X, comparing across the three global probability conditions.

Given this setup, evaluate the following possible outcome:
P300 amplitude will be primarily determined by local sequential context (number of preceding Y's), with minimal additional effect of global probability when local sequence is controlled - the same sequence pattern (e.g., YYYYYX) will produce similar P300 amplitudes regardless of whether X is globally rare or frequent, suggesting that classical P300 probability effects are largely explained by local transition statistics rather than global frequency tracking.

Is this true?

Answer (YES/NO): NO